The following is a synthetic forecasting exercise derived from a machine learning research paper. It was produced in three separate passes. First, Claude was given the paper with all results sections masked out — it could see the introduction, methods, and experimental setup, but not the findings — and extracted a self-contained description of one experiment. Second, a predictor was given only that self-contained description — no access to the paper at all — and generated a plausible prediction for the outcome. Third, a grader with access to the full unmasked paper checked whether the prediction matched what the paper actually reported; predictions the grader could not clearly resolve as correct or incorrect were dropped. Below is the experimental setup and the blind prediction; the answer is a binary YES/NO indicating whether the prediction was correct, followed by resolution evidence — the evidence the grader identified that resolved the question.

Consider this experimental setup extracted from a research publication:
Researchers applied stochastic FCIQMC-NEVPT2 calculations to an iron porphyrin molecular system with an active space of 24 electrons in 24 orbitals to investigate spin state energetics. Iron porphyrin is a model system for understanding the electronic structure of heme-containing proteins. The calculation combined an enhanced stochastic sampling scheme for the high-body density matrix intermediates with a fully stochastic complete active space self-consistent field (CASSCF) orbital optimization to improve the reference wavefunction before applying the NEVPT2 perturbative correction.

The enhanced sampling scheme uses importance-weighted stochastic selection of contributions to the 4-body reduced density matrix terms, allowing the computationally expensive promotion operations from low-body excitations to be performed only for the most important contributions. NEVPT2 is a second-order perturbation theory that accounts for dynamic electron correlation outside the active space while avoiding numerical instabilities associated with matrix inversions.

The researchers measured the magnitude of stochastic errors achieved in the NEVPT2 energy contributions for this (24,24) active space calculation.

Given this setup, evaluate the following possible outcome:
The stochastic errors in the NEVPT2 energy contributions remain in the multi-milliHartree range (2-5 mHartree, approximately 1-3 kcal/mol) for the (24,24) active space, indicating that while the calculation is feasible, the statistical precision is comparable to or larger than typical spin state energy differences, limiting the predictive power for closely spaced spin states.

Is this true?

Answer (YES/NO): NO